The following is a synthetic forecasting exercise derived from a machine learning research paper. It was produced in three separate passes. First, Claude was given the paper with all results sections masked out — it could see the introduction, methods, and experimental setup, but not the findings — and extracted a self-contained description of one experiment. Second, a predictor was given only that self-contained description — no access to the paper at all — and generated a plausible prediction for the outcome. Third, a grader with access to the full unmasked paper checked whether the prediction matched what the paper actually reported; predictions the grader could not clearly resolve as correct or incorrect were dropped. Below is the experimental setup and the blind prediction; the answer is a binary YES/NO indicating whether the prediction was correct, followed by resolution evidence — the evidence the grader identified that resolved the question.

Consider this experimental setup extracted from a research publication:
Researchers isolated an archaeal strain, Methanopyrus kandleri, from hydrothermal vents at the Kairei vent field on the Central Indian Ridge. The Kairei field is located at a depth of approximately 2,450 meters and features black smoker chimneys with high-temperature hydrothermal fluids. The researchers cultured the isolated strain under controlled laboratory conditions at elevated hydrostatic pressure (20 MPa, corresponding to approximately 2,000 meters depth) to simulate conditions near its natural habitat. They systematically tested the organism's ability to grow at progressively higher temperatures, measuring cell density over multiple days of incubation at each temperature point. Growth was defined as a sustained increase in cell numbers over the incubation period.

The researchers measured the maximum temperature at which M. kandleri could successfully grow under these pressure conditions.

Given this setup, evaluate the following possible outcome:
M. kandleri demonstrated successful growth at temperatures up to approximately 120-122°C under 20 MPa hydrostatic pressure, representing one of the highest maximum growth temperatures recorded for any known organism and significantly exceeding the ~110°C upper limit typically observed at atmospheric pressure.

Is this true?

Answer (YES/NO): YES